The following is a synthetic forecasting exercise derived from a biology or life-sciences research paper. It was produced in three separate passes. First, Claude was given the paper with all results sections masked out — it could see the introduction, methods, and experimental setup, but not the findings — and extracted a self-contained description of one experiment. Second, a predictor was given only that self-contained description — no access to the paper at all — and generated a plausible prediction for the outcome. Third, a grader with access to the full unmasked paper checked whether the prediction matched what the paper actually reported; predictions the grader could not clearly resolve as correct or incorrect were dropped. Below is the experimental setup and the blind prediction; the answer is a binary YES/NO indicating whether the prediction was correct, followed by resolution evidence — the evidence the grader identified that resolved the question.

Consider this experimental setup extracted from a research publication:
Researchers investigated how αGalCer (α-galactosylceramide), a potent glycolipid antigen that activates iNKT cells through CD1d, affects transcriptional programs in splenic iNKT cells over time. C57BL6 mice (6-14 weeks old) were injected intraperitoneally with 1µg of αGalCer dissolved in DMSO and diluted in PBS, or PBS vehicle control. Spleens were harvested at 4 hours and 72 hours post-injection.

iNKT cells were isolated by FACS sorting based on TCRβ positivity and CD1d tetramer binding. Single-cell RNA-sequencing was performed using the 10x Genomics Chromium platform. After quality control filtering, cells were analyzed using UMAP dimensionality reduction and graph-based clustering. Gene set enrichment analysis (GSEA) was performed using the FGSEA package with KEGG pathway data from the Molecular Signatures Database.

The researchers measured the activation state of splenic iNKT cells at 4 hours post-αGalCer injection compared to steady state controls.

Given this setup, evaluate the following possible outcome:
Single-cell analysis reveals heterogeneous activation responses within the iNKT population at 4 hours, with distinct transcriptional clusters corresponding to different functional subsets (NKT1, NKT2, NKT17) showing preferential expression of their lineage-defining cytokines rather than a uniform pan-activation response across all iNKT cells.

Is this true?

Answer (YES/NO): NO